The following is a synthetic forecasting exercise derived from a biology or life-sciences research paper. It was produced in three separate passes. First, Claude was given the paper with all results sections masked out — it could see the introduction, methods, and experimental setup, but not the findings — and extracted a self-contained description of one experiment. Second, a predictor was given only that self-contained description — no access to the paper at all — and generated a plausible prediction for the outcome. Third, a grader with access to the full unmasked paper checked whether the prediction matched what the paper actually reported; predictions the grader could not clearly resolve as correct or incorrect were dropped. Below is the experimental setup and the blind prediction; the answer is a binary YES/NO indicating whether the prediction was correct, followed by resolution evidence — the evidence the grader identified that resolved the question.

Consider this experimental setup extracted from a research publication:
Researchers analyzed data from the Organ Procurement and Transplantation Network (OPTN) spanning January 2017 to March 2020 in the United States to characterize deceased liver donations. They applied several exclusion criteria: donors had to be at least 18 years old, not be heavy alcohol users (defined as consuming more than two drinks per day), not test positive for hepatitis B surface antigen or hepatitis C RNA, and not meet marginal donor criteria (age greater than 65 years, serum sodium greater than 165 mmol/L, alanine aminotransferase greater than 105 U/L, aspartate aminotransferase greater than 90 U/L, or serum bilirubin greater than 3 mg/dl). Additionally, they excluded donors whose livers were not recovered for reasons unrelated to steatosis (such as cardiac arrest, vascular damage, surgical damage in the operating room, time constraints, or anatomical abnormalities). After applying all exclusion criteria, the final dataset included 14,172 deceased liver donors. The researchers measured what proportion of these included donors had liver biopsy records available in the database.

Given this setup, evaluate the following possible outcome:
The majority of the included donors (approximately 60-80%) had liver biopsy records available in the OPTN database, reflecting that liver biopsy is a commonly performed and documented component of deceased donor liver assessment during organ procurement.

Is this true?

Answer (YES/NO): NO